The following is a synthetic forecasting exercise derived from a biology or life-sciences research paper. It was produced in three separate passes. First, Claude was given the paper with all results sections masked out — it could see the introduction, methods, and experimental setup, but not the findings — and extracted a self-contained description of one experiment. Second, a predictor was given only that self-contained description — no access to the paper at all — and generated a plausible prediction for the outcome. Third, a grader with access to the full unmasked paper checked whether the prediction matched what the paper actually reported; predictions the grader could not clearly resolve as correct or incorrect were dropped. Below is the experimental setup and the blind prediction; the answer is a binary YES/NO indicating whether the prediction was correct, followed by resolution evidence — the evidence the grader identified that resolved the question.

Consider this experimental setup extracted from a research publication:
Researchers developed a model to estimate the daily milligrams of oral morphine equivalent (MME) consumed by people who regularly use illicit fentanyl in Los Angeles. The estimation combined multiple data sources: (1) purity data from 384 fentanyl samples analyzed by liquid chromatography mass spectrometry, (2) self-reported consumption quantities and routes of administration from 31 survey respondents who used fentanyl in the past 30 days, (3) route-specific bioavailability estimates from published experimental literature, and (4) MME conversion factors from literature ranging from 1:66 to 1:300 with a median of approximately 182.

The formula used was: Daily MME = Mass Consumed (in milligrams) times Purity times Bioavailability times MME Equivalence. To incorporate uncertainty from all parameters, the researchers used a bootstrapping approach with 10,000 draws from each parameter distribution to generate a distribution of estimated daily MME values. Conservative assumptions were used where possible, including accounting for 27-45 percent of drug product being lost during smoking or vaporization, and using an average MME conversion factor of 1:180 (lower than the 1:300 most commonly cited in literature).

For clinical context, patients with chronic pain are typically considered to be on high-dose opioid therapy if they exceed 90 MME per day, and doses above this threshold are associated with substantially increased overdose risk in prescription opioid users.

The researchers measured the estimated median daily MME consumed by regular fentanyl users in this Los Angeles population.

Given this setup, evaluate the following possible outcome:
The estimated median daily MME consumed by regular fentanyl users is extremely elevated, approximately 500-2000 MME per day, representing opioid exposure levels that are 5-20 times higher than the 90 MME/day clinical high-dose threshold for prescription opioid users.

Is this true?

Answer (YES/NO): NO